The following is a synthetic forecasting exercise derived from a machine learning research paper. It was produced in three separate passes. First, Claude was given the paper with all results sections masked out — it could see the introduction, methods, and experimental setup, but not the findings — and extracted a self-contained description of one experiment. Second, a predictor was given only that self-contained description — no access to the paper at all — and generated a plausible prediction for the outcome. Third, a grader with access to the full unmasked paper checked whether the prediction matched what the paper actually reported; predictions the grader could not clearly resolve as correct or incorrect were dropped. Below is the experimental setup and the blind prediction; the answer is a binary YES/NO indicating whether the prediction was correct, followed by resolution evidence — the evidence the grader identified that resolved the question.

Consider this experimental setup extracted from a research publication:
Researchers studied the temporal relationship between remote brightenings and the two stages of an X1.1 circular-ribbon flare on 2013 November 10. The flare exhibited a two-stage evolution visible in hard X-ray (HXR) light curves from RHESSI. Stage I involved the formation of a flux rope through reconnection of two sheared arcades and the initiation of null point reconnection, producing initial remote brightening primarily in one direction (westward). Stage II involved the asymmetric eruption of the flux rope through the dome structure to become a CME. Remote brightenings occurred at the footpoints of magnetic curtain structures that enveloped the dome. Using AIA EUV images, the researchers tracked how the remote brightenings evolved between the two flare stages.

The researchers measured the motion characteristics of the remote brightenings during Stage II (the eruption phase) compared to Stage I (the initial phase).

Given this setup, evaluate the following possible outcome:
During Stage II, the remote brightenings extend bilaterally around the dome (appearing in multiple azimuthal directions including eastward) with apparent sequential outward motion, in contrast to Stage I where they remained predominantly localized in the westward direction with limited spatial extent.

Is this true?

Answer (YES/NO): NO